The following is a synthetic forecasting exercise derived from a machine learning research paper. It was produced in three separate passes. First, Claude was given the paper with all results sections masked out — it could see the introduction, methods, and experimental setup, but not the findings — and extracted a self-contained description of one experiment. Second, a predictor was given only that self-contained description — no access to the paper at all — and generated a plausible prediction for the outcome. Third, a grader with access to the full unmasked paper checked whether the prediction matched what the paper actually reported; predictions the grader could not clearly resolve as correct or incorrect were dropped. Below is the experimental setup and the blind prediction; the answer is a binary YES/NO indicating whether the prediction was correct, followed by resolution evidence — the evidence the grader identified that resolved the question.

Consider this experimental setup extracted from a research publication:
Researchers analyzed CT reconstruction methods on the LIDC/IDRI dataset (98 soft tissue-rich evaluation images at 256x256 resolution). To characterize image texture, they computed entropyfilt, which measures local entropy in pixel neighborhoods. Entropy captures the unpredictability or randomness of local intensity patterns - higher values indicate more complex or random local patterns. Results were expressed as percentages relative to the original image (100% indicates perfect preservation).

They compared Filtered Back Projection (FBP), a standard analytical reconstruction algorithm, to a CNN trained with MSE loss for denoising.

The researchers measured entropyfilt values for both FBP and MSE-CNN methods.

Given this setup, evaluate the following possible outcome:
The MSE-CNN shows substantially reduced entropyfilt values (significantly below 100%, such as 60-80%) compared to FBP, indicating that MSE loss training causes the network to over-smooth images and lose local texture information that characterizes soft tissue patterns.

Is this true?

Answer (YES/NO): NO